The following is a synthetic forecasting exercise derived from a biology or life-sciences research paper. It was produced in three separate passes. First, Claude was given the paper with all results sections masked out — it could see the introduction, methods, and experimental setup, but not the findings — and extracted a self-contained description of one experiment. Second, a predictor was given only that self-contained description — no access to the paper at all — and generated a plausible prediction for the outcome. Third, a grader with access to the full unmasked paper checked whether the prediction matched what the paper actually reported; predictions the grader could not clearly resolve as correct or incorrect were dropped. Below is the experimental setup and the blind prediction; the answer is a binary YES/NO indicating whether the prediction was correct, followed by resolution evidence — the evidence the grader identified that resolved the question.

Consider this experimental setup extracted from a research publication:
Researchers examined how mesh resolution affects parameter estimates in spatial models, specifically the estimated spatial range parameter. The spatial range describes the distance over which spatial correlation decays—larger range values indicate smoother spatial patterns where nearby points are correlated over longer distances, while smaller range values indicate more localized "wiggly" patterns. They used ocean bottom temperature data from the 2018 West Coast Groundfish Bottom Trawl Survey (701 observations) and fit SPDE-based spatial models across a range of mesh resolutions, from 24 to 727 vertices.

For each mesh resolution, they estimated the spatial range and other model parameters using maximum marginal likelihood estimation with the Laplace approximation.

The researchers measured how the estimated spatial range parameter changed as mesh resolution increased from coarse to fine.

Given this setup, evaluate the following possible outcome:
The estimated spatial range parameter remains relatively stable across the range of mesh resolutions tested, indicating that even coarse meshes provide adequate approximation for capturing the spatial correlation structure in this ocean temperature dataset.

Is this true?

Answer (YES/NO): NO